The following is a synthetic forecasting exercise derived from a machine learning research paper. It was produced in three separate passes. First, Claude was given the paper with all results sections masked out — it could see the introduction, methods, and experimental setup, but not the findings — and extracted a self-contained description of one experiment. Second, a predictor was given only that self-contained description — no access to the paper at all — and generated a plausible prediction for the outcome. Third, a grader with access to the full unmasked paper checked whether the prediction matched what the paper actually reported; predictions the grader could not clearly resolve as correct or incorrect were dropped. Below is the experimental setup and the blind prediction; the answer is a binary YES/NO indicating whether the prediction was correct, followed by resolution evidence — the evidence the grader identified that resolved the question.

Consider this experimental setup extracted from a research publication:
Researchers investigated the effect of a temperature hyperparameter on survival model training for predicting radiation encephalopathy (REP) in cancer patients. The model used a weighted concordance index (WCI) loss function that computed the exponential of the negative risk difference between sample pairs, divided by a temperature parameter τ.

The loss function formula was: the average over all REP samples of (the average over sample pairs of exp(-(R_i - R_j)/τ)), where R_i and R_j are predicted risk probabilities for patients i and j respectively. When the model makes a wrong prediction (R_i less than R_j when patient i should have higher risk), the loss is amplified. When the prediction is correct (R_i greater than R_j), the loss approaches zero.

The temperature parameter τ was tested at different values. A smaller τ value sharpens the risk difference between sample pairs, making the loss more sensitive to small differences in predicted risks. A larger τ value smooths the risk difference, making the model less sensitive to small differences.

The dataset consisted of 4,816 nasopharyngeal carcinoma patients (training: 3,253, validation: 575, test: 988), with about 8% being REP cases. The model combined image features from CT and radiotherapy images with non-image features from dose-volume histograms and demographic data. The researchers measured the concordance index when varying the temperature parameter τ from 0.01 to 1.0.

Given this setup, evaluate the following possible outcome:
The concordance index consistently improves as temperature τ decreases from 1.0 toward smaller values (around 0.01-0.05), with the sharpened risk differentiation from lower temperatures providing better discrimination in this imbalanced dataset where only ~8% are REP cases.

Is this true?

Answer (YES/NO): NO